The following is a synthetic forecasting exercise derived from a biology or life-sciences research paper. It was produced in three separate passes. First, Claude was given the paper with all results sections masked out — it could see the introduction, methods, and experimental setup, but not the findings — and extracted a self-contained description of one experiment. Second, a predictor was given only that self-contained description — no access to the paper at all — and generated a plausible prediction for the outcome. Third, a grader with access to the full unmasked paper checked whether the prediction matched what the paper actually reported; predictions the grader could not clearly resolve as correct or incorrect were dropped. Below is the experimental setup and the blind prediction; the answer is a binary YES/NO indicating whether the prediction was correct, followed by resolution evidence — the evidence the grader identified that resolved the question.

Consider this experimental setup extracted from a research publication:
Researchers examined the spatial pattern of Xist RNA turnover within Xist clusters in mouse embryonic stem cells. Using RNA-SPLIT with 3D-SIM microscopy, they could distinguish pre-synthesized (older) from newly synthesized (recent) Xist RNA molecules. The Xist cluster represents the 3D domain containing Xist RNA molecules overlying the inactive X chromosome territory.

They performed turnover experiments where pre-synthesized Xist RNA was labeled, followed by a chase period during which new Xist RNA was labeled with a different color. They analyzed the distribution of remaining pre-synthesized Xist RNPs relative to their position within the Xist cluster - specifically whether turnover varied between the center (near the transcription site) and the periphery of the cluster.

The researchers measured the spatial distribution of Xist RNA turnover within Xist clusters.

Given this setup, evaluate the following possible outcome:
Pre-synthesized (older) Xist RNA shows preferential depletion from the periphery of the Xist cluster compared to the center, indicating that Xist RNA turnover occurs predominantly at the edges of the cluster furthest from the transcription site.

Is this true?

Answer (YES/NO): YES